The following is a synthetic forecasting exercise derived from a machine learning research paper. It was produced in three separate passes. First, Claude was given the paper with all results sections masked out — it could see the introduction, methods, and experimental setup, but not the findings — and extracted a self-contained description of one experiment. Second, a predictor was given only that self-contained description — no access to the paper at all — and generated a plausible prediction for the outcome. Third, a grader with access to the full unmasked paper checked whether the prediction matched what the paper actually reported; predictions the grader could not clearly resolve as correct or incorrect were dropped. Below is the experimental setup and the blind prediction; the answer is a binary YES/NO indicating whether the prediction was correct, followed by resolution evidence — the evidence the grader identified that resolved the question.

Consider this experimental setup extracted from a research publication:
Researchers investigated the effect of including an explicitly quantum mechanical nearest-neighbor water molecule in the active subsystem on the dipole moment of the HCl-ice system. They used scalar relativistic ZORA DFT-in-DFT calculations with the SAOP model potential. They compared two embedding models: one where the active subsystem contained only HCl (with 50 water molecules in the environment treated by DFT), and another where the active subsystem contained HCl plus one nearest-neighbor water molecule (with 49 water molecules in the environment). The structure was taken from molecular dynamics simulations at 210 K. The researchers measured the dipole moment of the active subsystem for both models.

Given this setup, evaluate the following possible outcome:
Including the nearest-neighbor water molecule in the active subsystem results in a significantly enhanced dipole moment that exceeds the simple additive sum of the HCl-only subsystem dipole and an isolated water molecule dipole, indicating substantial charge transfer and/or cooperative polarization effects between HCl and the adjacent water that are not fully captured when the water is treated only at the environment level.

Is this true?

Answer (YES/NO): NO